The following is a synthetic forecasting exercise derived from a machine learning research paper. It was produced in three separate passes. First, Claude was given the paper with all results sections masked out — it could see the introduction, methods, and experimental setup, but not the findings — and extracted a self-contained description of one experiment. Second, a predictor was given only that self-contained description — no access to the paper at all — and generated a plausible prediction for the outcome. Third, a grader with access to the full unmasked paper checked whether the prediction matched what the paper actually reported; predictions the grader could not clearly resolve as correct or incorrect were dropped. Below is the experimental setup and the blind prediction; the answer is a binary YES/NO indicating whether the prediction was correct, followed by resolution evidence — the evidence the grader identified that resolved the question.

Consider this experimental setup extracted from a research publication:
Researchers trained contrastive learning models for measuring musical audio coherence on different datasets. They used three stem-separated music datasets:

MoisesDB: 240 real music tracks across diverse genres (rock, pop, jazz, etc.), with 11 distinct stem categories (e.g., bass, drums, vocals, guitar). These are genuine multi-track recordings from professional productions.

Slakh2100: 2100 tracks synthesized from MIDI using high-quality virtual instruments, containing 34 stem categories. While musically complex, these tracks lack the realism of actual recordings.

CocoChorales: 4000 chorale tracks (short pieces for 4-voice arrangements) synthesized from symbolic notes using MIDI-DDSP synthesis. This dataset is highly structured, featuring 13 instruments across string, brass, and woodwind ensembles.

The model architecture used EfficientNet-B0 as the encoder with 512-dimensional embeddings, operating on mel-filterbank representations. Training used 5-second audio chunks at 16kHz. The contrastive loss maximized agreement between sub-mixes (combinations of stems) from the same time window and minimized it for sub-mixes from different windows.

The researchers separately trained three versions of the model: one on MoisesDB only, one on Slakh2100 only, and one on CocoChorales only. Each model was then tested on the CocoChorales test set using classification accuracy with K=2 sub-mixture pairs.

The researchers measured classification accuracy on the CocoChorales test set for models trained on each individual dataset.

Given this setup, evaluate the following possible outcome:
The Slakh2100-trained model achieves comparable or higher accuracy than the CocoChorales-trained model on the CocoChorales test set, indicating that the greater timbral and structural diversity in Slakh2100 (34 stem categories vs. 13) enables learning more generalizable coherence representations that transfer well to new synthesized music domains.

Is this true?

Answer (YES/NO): NO